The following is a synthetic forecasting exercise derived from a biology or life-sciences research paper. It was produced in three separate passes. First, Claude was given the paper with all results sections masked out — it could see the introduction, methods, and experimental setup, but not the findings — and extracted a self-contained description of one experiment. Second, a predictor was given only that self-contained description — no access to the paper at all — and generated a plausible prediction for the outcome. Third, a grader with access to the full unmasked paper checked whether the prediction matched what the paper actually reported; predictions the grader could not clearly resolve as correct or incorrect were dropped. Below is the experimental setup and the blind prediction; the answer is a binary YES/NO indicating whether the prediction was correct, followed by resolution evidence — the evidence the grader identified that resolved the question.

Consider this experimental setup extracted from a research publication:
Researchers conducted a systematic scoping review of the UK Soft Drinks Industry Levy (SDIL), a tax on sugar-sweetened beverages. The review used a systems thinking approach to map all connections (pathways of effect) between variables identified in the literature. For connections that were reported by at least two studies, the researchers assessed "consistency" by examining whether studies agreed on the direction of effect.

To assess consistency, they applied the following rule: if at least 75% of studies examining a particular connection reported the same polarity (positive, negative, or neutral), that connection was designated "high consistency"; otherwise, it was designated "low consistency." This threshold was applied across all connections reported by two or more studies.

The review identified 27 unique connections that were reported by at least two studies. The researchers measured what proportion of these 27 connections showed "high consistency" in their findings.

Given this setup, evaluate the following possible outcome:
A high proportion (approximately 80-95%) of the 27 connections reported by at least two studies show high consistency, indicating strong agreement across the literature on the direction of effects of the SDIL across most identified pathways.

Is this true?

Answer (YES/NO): NO